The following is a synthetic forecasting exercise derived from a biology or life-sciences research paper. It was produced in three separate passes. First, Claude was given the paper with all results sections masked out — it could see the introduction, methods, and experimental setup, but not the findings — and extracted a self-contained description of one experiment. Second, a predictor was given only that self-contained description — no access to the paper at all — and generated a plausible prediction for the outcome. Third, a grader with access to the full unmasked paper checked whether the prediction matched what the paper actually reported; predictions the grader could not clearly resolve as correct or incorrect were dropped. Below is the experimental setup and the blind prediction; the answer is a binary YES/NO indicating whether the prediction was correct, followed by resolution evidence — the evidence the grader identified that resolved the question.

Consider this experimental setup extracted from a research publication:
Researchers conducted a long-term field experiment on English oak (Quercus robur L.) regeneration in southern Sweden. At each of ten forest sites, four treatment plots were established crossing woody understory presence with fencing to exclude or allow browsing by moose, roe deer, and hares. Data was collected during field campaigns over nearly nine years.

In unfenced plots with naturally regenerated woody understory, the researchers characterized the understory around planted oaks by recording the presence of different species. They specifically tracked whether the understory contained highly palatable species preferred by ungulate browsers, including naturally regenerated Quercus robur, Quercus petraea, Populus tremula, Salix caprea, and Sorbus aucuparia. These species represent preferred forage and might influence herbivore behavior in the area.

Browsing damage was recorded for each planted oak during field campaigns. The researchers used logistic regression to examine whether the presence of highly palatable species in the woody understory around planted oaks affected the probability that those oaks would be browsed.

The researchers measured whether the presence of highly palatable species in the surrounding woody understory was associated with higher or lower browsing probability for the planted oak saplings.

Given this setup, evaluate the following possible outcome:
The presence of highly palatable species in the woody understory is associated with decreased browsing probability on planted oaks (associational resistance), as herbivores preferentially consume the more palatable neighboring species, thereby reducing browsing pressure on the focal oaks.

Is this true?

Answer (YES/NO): NO